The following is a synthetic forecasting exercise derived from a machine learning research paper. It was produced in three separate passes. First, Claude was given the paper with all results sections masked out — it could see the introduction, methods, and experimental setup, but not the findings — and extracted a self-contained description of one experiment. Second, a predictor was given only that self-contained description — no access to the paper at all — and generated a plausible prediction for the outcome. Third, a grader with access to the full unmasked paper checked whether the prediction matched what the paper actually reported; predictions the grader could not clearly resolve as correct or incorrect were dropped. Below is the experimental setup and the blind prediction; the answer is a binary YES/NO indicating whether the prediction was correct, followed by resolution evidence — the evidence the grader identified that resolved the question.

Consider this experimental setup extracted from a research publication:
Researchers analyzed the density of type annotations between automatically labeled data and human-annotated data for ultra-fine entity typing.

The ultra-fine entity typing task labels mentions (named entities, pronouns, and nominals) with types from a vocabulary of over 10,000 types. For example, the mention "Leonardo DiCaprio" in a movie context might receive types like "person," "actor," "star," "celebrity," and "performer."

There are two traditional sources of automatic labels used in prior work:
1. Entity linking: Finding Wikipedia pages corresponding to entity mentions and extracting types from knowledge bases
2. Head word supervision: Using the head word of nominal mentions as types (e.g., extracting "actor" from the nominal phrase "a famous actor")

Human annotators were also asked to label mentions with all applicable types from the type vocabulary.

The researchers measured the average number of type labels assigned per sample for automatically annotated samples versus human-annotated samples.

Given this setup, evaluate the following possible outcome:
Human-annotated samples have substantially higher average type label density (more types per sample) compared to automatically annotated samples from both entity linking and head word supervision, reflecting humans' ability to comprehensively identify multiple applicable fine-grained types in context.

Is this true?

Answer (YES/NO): YES